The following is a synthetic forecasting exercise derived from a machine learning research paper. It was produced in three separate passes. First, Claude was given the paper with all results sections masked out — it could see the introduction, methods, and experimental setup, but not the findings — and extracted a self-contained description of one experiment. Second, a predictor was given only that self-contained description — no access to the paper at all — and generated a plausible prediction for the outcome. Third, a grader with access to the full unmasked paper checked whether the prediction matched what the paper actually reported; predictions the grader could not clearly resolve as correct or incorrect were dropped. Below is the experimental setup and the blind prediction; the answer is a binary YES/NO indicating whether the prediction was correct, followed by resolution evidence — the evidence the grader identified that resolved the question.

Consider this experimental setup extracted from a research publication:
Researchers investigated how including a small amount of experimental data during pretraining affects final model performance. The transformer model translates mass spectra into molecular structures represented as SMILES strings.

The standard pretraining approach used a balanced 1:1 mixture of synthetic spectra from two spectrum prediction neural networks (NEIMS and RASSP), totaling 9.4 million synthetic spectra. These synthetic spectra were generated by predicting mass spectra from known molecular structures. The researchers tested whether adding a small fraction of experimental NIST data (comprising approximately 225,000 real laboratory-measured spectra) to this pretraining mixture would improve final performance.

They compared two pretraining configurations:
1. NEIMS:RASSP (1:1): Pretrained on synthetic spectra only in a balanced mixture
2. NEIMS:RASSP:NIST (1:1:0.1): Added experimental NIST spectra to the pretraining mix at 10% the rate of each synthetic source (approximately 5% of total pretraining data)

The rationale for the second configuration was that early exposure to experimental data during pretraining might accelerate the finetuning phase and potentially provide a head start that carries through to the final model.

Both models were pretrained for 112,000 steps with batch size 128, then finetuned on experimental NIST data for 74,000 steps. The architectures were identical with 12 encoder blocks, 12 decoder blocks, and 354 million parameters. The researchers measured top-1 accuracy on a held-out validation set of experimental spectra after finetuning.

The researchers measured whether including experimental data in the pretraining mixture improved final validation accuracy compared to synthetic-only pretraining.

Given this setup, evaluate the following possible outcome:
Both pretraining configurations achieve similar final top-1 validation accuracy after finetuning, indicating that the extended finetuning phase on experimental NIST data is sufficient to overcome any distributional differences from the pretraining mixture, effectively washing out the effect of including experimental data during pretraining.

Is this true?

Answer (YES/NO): YES